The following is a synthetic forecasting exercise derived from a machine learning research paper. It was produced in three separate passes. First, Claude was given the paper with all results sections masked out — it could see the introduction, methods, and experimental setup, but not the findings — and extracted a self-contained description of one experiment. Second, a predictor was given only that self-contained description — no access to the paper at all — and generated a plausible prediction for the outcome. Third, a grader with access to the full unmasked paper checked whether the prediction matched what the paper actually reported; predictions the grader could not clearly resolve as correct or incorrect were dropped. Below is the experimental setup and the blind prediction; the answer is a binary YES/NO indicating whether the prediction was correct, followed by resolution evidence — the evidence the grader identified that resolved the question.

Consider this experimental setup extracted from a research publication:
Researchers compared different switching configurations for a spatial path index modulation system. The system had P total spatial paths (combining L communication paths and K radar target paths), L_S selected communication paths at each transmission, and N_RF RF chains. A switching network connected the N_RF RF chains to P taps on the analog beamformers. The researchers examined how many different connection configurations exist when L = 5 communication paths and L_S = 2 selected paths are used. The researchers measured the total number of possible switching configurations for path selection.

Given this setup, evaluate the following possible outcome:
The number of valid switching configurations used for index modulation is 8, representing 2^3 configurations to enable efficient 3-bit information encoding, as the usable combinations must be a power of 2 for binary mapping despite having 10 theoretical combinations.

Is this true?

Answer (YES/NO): YES